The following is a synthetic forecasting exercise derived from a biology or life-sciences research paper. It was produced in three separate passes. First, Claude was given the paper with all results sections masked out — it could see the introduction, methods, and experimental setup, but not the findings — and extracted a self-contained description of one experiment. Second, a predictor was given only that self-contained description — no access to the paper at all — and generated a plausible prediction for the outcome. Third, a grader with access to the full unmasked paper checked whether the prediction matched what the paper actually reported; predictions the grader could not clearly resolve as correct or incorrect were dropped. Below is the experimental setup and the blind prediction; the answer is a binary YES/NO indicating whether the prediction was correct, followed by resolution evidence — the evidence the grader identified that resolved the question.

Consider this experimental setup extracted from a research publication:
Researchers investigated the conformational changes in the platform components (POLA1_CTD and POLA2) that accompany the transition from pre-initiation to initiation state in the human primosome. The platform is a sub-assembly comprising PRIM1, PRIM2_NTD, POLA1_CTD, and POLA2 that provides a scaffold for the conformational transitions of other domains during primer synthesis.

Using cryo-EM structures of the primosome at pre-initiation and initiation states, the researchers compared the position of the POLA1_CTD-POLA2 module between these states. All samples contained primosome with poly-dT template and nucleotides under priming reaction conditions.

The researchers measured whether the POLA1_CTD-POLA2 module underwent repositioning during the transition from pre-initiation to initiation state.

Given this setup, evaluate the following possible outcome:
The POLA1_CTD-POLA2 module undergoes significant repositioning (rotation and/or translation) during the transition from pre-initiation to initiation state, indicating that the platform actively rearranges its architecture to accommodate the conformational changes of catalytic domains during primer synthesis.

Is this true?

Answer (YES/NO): YES